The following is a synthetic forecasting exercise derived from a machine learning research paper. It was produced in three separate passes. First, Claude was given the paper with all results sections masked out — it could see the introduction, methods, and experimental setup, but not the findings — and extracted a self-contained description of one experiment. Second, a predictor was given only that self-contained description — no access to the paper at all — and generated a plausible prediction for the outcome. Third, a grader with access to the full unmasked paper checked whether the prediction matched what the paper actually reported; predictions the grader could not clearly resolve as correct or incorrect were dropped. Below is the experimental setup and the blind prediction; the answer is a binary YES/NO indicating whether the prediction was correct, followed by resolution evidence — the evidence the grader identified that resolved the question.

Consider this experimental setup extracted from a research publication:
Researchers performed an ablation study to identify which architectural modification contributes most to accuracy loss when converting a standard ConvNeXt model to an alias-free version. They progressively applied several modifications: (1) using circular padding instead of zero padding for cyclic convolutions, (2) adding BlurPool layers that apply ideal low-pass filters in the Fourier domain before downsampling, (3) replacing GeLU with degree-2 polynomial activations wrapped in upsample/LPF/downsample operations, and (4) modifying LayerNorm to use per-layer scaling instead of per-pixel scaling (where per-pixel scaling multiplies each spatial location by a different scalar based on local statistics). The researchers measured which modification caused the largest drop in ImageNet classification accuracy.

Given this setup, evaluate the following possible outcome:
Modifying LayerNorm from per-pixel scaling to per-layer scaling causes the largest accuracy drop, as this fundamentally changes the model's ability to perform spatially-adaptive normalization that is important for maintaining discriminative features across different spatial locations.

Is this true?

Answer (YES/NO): YES